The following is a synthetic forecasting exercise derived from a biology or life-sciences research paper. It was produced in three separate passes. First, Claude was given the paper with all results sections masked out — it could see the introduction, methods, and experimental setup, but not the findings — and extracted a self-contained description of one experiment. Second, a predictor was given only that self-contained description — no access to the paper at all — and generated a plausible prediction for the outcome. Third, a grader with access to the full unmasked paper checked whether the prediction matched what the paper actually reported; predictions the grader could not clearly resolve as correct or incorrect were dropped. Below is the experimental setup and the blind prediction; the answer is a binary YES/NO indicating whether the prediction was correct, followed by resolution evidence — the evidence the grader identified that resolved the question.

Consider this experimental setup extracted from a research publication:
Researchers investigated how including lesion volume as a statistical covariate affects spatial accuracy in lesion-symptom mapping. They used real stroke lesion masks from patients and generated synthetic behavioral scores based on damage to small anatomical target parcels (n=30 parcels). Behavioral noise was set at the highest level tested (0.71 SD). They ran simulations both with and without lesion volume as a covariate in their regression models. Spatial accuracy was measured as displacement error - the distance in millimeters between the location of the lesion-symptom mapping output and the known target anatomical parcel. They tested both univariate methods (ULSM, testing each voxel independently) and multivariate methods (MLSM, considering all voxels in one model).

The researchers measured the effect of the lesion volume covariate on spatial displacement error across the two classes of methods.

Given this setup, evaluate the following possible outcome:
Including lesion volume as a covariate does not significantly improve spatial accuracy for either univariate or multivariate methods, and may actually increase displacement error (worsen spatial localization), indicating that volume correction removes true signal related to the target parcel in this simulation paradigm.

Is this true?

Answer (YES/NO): NO